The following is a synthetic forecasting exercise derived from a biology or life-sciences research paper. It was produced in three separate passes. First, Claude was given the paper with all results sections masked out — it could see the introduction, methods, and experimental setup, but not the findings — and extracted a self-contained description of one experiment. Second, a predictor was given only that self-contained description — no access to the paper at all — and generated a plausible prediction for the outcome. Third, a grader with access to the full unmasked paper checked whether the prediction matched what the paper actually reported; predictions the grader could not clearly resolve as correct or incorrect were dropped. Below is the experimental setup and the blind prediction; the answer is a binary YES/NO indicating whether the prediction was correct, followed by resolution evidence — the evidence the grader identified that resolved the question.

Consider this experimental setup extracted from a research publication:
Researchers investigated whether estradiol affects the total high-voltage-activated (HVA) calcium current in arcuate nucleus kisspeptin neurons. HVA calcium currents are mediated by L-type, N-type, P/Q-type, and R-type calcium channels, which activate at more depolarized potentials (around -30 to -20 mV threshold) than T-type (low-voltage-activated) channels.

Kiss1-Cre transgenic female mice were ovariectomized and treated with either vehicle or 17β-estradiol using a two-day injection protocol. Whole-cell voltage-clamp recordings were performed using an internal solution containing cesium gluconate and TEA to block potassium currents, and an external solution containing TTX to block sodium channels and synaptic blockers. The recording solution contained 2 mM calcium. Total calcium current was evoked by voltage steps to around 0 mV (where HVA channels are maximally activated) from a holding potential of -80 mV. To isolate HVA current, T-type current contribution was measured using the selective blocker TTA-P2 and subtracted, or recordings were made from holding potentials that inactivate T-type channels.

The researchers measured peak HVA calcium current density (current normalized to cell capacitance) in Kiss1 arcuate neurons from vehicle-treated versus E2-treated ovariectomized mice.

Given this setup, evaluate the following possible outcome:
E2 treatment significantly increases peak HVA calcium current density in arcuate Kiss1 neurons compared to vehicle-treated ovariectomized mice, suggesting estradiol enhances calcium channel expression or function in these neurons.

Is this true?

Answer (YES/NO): YES